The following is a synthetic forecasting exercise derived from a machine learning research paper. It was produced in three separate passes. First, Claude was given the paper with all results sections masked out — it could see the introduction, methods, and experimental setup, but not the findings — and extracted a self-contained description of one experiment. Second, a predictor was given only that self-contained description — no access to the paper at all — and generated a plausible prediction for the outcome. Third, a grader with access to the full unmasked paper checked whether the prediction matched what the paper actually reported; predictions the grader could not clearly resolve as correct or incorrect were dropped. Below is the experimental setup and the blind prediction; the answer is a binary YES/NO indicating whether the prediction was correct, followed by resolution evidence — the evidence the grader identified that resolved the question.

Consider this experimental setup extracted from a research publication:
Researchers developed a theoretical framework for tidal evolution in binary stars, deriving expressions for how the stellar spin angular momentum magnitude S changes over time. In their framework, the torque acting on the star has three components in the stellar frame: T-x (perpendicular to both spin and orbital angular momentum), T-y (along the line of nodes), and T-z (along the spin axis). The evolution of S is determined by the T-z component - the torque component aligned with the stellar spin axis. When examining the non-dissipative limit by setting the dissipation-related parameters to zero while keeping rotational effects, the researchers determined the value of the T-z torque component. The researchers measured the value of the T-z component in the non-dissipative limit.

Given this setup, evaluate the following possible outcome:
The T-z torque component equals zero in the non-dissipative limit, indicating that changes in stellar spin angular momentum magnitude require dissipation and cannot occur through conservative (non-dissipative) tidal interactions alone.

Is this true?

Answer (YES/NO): YES